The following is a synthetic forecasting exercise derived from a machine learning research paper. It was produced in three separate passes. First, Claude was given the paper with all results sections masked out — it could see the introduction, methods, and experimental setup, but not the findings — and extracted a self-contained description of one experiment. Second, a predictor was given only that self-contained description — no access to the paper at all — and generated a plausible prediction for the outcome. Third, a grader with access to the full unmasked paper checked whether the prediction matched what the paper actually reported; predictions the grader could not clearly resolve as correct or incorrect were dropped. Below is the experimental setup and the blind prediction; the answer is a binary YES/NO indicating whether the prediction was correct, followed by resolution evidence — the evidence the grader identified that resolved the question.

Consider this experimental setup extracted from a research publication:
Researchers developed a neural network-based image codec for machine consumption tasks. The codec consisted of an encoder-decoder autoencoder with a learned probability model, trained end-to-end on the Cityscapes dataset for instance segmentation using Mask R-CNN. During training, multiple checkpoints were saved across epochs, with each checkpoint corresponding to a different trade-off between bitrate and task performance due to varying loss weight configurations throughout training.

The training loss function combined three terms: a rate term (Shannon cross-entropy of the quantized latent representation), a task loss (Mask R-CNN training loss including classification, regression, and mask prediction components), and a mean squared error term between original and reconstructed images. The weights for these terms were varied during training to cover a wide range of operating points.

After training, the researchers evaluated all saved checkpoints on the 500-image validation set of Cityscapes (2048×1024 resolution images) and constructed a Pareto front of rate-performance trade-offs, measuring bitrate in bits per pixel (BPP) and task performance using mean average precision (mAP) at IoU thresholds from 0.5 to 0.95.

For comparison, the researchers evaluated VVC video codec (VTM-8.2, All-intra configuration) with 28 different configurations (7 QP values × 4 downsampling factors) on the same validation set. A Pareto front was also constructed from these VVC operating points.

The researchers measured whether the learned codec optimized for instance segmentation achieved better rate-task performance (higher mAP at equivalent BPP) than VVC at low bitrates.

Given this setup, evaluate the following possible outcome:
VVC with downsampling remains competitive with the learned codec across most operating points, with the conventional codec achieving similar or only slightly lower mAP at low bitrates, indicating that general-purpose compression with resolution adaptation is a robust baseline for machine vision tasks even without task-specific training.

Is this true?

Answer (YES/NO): NO